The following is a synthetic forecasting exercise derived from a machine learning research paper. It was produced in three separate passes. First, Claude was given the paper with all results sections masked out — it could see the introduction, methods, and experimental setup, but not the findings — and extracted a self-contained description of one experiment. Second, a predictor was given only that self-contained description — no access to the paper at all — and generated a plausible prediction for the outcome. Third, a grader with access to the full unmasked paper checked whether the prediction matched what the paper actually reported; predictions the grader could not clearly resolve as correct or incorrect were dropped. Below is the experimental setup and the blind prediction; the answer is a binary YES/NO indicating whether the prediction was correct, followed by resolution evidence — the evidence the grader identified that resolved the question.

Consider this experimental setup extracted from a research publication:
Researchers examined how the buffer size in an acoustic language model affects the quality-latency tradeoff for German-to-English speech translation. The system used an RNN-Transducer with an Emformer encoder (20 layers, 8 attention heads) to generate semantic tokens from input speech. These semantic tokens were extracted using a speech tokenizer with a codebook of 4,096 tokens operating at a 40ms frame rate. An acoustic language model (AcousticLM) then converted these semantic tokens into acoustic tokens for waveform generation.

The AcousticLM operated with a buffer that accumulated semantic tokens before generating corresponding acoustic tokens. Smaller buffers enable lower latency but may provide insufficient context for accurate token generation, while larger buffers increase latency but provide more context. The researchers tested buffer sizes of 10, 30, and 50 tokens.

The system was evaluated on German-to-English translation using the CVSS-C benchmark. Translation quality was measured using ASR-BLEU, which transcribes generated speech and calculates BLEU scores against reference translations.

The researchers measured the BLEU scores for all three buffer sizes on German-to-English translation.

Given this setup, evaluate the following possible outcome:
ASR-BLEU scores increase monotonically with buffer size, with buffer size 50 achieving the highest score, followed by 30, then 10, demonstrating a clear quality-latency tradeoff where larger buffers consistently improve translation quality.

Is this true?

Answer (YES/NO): YES